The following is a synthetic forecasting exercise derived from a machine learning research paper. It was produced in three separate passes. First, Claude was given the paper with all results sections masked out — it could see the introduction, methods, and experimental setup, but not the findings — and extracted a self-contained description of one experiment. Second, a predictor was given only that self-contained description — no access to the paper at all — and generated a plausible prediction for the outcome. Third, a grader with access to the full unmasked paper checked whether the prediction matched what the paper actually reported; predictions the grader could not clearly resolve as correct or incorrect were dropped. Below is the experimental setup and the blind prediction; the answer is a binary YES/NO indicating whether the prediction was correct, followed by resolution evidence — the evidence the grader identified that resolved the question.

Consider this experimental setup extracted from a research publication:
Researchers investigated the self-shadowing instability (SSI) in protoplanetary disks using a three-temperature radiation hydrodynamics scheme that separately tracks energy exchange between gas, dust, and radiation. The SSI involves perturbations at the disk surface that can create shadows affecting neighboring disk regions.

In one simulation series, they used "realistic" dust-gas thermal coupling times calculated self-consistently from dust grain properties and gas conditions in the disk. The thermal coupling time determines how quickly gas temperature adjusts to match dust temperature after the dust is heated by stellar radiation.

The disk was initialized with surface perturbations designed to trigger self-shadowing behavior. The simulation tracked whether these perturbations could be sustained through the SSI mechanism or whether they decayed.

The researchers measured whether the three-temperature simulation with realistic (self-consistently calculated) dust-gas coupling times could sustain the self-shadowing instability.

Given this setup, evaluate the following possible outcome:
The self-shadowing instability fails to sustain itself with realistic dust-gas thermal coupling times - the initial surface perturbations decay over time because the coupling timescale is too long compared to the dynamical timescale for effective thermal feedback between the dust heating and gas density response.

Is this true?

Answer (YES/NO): NO